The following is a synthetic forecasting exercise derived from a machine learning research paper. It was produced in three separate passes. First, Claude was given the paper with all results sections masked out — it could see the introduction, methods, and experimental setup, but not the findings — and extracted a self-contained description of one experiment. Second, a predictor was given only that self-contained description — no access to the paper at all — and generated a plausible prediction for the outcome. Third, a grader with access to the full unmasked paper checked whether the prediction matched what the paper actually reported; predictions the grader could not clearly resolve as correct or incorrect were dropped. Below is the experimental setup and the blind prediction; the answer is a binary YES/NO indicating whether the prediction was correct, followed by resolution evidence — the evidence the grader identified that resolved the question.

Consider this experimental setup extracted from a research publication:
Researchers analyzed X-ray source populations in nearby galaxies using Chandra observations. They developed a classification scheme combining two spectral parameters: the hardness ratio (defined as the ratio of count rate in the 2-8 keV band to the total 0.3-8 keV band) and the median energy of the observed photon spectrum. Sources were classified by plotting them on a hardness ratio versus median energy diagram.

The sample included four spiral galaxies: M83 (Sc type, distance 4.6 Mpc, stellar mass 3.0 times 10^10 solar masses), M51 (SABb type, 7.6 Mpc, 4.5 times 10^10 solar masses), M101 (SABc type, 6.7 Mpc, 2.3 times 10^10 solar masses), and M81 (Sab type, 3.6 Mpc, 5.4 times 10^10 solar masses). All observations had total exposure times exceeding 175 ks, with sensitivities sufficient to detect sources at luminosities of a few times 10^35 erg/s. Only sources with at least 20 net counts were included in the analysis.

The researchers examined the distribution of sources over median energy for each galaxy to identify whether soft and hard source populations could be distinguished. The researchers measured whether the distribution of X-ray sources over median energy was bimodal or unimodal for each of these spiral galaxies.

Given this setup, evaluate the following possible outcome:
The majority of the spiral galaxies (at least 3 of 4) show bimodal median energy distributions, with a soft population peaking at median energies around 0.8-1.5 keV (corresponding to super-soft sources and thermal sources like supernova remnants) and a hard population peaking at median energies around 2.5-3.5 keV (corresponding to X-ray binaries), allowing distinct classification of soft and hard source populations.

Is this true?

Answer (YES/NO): NO